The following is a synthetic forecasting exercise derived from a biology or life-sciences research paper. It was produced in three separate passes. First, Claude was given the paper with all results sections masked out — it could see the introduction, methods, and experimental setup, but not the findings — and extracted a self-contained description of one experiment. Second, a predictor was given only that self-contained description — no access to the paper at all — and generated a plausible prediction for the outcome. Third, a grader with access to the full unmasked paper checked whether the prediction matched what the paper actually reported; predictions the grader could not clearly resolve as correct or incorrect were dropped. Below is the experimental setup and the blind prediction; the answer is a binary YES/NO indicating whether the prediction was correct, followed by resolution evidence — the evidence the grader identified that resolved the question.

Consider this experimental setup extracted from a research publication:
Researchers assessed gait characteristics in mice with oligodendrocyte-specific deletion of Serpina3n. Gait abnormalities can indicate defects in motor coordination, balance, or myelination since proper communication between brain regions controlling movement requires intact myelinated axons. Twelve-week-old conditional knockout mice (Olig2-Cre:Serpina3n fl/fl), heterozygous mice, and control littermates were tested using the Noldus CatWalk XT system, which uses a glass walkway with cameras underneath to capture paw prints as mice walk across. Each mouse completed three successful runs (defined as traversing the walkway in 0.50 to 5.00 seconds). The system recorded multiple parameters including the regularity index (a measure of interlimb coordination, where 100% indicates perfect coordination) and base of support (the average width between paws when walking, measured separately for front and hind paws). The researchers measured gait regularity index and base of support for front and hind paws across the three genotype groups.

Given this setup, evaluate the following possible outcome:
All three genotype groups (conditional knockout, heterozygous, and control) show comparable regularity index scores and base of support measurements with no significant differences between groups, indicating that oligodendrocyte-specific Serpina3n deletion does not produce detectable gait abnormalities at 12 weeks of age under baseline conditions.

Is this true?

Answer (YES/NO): NO